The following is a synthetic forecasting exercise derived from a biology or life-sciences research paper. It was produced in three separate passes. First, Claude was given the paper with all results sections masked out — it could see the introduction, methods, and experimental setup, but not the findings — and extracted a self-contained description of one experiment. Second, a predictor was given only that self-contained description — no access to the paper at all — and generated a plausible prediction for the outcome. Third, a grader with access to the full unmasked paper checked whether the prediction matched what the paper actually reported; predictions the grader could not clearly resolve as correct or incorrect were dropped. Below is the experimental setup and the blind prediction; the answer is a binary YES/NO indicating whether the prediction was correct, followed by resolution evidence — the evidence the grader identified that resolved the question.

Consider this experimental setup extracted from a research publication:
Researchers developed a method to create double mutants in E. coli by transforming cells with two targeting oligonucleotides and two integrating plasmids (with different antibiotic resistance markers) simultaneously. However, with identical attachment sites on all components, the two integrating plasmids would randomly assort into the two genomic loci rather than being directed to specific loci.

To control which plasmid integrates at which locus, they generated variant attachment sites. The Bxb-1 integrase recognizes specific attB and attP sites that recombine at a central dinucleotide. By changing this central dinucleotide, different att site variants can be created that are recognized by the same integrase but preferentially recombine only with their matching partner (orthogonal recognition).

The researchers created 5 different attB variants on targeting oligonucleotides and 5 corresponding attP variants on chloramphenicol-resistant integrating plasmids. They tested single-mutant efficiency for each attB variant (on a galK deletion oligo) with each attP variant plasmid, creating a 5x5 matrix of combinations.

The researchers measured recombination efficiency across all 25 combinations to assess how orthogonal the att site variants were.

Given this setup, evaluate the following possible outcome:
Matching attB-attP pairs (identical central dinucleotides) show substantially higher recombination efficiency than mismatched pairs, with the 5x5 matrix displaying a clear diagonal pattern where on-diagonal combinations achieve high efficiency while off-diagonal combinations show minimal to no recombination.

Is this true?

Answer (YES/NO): NO